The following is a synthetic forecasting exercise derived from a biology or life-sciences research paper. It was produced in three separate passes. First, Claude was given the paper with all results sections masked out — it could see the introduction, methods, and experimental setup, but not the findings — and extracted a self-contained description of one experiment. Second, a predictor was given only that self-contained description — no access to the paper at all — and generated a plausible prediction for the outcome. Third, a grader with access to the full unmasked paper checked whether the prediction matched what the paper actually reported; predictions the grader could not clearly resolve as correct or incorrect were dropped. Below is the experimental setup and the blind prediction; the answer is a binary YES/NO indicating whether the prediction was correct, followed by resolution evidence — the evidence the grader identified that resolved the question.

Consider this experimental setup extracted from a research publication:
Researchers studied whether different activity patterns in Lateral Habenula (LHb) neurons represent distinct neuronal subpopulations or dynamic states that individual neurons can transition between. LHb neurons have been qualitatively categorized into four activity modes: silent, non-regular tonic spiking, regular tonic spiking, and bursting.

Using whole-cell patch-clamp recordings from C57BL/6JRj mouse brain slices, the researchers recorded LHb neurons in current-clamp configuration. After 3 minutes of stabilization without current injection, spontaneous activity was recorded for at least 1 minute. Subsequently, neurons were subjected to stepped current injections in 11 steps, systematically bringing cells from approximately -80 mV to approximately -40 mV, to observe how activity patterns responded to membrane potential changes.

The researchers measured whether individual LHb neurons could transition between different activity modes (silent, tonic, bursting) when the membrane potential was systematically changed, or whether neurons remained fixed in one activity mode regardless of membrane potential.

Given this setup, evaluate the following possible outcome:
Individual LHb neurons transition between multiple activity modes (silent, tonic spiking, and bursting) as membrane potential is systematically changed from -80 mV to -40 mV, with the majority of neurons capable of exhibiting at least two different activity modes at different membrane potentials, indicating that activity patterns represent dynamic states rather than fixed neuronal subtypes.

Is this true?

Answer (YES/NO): YES